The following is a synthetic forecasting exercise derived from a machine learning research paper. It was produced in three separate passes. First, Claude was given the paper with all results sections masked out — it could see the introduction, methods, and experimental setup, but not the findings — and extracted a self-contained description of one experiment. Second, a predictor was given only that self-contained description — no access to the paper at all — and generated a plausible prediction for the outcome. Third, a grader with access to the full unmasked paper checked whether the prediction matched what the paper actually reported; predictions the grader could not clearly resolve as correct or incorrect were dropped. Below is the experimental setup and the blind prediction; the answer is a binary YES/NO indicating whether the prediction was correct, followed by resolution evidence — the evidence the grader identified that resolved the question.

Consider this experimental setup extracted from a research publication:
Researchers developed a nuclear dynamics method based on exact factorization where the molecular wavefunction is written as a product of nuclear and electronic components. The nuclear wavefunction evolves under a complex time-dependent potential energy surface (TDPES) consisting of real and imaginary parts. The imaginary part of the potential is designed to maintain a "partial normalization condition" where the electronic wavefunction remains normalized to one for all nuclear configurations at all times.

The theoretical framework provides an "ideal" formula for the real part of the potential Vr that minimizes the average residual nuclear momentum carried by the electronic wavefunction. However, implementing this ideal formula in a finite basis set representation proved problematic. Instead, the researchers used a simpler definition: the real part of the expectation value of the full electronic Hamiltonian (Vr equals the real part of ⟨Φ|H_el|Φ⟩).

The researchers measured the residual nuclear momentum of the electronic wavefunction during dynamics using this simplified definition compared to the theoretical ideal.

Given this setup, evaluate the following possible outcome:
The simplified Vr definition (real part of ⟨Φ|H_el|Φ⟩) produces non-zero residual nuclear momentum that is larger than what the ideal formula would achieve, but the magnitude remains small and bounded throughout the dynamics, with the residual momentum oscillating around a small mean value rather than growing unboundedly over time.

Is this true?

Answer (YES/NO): NO